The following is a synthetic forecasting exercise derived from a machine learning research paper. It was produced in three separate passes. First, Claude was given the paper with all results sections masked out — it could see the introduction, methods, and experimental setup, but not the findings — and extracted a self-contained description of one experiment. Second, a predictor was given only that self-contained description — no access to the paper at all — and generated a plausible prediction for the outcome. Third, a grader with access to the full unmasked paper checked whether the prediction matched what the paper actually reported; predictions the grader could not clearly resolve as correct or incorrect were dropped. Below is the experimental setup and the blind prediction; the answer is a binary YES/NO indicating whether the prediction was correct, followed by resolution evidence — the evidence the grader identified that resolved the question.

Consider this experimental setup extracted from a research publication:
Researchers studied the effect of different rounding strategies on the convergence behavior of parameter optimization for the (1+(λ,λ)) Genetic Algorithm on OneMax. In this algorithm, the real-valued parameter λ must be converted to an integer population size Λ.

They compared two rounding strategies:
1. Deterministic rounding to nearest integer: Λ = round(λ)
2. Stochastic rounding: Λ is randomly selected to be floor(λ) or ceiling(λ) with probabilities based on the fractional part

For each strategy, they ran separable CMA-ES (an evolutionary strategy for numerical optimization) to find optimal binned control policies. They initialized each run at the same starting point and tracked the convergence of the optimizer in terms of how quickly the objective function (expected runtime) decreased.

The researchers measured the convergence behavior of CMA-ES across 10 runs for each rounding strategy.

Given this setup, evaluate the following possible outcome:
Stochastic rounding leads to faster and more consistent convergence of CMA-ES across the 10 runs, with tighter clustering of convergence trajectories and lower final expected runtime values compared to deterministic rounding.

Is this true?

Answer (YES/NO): NO